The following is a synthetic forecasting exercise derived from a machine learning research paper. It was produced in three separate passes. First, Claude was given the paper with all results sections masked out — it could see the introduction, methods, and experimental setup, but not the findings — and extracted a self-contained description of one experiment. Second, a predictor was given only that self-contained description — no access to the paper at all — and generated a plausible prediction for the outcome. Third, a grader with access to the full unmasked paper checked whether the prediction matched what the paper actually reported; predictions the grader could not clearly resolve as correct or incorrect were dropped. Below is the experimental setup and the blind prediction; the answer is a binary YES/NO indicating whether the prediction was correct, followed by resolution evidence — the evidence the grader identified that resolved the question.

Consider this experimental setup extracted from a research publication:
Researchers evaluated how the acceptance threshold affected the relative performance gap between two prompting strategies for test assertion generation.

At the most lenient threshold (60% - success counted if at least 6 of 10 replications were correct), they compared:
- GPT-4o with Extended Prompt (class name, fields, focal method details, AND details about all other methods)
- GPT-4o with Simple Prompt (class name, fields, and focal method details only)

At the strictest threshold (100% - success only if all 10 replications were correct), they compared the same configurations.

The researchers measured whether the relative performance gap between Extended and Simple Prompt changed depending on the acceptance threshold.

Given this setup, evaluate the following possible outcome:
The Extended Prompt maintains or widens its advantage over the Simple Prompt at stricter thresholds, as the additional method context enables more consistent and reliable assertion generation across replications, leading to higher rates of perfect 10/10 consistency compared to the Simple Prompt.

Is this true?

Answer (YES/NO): NO